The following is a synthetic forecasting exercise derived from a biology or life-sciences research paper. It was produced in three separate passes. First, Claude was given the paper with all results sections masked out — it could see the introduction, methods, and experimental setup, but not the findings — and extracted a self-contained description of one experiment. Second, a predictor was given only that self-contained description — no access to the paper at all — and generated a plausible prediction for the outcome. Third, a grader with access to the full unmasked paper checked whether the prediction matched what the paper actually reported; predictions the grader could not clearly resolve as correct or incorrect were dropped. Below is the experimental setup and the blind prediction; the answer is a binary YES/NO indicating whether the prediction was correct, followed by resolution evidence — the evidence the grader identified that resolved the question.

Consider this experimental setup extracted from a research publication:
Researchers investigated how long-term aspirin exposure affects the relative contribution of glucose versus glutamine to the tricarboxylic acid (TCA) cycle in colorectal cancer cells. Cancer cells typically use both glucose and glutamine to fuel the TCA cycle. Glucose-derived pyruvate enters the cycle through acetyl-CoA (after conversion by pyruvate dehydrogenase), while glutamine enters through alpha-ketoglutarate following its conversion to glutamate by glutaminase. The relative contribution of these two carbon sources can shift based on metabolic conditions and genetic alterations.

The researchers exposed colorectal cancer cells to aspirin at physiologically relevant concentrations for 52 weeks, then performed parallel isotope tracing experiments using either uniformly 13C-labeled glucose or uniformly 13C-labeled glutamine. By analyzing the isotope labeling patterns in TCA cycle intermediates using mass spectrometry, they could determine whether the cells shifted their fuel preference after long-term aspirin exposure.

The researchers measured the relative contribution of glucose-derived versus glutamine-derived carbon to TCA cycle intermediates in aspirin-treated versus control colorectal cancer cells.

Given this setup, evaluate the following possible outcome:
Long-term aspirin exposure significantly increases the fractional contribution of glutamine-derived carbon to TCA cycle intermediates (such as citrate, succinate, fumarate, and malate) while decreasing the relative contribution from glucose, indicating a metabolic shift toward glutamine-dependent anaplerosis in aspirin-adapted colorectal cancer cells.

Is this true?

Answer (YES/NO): NO